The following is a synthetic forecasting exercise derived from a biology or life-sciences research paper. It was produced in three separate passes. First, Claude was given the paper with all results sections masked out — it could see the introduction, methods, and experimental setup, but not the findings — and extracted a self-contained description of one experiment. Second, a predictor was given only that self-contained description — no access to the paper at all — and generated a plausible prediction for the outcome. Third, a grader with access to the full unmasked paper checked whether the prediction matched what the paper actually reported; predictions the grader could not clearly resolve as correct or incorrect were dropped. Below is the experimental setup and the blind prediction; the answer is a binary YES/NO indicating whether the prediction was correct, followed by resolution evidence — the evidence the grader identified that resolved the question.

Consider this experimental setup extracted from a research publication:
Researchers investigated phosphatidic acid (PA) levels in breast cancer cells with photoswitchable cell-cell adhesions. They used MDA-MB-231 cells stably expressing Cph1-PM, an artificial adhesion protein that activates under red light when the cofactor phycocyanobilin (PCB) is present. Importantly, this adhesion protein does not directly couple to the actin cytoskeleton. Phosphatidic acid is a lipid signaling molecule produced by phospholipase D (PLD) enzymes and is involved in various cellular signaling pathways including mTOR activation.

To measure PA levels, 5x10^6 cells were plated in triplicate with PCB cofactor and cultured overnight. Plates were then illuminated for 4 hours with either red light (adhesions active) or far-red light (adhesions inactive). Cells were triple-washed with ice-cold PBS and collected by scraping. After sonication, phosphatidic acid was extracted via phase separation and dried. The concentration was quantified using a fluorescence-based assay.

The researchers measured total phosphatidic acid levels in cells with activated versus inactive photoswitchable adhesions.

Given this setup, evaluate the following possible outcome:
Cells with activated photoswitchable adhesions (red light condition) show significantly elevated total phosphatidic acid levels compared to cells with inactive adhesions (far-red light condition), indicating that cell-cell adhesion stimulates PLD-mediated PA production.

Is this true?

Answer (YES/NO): YES